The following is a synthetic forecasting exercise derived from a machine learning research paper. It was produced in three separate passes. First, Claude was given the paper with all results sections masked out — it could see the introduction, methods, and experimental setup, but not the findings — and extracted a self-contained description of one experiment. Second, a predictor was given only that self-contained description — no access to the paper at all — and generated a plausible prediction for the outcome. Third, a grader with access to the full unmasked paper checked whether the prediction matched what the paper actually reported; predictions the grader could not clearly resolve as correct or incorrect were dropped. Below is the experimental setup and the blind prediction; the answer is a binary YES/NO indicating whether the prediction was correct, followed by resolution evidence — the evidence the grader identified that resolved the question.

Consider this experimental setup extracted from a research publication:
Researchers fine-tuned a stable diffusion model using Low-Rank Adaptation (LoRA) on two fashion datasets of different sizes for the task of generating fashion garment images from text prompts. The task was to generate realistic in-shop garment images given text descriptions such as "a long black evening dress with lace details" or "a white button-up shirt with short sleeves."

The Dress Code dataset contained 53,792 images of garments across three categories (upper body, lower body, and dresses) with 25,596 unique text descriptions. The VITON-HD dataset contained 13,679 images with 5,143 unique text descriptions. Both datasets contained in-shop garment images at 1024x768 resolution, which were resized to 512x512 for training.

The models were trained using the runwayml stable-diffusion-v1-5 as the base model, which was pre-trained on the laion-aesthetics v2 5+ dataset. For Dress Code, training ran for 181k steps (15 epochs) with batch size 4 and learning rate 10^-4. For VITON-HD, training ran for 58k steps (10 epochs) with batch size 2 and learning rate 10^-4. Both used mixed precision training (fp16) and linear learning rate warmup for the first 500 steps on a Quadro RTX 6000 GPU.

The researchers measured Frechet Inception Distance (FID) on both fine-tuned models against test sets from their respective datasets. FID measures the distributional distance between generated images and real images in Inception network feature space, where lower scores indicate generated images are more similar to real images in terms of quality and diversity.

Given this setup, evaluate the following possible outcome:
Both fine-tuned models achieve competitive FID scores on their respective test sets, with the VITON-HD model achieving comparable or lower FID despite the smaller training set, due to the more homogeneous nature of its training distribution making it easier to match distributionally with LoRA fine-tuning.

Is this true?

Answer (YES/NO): NO